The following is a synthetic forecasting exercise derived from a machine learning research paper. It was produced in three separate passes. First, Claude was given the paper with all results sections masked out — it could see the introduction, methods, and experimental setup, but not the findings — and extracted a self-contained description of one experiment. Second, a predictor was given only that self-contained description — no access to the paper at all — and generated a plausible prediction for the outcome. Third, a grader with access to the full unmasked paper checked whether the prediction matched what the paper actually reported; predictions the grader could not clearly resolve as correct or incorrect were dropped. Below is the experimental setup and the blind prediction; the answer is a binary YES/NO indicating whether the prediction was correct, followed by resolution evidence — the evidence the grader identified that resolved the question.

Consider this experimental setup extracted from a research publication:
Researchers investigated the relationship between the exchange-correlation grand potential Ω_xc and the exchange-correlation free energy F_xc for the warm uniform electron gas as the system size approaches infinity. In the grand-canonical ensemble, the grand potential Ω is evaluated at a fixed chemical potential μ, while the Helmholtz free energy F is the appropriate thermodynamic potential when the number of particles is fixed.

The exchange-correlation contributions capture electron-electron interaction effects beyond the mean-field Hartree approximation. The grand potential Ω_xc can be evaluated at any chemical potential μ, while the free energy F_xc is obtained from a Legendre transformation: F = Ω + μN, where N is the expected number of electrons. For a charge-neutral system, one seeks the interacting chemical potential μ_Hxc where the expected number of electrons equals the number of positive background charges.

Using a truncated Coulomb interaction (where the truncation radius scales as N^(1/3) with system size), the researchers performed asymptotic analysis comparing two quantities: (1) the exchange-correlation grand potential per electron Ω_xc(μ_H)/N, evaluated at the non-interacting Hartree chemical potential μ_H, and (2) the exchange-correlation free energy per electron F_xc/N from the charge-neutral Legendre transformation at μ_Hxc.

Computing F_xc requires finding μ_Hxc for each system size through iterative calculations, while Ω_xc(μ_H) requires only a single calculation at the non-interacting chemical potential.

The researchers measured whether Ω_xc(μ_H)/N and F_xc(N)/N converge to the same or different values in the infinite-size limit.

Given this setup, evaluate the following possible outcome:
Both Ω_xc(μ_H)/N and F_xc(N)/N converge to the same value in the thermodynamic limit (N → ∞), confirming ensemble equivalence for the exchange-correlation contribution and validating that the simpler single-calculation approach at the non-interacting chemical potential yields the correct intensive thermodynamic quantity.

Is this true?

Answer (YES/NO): YES